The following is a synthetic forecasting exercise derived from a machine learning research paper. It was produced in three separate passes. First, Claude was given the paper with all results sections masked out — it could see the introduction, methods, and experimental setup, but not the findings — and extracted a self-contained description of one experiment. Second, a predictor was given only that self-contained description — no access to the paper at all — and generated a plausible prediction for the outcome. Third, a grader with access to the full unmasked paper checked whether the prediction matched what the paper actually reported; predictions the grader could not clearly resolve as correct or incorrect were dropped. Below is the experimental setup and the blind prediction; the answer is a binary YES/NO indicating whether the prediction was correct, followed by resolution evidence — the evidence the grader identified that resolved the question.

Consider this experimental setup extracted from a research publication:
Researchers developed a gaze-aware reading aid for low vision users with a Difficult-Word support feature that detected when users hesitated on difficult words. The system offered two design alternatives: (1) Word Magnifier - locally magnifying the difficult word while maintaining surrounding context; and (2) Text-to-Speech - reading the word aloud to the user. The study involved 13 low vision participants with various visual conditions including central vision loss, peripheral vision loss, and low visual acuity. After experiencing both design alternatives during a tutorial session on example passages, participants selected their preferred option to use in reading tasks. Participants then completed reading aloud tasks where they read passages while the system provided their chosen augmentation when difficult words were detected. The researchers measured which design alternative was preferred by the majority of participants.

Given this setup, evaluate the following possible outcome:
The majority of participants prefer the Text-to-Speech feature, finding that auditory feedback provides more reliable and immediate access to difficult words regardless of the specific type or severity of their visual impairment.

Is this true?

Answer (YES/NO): YES